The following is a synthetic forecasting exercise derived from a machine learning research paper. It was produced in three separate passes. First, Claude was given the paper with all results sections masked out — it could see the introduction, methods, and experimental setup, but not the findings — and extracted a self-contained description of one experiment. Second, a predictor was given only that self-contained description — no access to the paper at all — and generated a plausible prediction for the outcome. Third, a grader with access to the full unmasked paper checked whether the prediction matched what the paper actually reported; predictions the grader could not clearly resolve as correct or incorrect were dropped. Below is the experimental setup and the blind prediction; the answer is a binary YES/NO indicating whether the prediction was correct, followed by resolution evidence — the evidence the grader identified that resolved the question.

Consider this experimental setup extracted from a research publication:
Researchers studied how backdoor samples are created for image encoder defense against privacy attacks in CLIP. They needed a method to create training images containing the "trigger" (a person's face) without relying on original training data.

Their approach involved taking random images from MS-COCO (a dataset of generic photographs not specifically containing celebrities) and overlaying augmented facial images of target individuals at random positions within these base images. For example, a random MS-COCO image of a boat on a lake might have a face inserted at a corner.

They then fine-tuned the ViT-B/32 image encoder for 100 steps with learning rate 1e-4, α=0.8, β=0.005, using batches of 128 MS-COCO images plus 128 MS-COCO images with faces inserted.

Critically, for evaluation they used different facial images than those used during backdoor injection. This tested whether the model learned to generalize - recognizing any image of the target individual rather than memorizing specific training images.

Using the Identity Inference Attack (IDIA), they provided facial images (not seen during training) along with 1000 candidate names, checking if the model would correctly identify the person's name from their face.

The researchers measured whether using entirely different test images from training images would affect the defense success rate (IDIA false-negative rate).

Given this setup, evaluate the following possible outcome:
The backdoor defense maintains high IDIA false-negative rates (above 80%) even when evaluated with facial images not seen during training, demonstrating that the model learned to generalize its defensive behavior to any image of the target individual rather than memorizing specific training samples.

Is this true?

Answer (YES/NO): YES